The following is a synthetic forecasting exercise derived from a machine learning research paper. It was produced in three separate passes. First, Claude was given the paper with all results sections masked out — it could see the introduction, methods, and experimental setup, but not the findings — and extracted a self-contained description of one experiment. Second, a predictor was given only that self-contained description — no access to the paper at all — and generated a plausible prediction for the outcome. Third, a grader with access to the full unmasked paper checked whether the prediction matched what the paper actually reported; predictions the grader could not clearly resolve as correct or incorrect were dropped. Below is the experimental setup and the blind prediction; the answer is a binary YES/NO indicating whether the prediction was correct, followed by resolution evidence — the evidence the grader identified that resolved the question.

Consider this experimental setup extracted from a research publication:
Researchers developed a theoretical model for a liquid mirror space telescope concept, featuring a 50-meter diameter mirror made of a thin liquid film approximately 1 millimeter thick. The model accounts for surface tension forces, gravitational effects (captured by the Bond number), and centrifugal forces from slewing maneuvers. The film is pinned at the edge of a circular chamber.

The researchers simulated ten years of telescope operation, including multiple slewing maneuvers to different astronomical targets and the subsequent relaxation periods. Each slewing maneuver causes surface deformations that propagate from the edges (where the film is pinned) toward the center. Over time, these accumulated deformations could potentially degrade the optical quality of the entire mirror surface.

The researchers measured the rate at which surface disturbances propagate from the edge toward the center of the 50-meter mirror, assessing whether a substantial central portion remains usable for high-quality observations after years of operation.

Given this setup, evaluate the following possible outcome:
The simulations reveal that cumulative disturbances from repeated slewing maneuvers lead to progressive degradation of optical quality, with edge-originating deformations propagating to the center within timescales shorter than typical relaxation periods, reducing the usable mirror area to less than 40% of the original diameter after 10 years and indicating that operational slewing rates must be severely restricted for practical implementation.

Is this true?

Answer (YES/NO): NO